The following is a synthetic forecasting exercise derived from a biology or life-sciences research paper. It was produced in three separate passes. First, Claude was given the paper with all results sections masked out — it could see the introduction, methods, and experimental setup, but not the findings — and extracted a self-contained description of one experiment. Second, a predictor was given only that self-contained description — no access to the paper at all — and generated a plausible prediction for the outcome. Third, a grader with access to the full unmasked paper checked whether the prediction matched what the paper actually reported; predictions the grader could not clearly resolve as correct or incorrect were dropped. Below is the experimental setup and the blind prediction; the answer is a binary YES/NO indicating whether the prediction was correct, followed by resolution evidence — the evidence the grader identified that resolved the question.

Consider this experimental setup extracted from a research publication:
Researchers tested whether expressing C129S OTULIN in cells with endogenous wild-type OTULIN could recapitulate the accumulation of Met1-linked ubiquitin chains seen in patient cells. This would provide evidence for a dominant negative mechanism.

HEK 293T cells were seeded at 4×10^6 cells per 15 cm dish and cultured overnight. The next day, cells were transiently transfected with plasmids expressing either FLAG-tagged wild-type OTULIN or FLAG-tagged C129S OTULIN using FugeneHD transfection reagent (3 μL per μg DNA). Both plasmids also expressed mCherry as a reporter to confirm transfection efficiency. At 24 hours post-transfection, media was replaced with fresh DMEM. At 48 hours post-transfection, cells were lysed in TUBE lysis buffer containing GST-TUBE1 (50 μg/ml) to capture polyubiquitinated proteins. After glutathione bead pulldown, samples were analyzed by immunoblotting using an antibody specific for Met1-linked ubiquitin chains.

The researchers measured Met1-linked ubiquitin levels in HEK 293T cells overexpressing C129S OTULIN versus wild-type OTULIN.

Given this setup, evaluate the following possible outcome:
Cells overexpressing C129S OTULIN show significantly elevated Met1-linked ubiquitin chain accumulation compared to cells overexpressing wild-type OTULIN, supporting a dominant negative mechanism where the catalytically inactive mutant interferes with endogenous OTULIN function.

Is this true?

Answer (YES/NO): YES